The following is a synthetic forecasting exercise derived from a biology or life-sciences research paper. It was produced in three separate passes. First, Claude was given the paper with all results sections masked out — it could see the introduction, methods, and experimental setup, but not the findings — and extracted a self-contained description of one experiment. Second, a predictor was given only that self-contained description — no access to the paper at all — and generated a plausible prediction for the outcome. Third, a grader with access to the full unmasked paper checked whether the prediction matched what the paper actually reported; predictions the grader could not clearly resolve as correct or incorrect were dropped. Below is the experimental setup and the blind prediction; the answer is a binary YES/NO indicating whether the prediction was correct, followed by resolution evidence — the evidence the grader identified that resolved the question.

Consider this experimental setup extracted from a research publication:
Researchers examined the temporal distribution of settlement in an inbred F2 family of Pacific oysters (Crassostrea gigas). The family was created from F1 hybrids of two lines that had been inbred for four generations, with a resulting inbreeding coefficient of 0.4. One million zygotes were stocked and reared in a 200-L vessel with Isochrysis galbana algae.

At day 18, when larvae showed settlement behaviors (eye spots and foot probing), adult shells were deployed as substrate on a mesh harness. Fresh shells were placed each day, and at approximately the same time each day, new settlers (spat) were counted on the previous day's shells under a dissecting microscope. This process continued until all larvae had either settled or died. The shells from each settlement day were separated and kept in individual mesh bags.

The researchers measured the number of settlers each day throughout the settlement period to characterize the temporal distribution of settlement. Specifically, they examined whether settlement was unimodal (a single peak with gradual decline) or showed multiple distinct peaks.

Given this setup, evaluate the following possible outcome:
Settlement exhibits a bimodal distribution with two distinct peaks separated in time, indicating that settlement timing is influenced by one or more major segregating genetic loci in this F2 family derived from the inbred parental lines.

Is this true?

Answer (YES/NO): YES